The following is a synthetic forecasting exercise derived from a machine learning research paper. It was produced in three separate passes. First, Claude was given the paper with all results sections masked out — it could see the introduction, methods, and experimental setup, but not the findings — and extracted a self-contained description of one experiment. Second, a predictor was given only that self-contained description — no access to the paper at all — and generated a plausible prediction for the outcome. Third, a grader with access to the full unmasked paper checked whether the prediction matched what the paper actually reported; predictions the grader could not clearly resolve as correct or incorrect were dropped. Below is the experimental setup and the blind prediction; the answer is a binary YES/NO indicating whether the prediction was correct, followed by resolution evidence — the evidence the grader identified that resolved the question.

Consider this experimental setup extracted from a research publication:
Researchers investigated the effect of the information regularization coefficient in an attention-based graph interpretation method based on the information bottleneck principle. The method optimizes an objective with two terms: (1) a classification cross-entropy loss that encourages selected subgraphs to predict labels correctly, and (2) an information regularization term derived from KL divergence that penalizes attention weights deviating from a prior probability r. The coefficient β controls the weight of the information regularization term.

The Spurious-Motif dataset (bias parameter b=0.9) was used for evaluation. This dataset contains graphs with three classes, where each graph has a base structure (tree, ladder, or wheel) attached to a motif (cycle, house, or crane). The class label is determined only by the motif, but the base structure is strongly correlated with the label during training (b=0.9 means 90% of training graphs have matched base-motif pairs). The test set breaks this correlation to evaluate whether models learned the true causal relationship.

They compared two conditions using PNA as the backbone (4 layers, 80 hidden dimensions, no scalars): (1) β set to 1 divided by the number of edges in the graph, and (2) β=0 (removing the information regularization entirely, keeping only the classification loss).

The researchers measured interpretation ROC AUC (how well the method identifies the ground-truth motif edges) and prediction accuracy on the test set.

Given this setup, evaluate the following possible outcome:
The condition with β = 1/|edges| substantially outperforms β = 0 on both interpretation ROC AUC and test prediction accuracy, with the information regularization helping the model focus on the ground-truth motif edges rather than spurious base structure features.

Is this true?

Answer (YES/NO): NO